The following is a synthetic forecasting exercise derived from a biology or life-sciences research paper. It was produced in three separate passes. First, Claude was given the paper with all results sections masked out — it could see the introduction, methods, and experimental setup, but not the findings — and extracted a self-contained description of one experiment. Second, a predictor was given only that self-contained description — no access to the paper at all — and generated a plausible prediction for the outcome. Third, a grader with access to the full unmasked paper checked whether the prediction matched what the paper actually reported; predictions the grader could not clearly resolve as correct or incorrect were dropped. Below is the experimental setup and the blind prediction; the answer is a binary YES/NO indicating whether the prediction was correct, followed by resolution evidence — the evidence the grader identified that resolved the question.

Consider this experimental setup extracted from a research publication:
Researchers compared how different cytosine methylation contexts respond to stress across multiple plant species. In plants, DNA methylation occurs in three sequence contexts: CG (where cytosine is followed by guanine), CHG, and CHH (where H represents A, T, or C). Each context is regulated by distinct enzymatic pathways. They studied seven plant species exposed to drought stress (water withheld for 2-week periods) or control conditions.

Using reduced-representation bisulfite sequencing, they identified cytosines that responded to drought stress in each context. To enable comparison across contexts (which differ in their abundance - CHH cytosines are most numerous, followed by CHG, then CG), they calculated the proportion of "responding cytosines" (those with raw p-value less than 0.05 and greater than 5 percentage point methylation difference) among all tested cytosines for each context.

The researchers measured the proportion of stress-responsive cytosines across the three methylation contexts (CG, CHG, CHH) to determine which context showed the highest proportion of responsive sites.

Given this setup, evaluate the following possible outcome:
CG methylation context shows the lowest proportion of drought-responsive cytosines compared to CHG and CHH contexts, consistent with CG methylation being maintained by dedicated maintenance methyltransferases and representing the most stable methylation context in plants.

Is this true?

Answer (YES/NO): NO